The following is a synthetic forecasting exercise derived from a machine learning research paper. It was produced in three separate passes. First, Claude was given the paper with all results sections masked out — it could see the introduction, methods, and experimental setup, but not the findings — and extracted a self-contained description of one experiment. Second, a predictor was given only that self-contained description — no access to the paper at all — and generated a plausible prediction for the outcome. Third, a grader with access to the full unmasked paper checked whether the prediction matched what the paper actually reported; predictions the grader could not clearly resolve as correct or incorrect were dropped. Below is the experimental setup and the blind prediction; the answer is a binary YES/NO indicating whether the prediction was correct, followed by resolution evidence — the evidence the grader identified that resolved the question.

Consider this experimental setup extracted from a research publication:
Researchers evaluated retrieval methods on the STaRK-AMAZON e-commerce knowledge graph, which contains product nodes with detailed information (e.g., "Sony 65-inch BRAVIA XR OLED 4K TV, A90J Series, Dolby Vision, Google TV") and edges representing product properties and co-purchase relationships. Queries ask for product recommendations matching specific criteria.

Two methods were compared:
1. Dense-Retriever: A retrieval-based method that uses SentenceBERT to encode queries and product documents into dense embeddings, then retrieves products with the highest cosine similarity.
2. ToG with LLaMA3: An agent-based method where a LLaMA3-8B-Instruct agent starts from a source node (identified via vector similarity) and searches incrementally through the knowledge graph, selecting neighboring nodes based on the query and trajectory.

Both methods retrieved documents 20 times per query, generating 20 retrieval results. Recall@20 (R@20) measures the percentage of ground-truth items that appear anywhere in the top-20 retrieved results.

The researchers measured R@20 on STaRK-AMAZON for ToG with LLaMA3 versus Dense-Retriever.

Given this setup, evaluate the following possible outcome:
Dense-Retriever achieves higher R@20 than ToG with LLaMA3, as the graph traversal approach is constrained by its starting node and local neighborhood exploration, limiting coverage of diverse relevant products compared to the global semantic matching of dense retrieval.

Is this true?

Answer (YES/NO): YES